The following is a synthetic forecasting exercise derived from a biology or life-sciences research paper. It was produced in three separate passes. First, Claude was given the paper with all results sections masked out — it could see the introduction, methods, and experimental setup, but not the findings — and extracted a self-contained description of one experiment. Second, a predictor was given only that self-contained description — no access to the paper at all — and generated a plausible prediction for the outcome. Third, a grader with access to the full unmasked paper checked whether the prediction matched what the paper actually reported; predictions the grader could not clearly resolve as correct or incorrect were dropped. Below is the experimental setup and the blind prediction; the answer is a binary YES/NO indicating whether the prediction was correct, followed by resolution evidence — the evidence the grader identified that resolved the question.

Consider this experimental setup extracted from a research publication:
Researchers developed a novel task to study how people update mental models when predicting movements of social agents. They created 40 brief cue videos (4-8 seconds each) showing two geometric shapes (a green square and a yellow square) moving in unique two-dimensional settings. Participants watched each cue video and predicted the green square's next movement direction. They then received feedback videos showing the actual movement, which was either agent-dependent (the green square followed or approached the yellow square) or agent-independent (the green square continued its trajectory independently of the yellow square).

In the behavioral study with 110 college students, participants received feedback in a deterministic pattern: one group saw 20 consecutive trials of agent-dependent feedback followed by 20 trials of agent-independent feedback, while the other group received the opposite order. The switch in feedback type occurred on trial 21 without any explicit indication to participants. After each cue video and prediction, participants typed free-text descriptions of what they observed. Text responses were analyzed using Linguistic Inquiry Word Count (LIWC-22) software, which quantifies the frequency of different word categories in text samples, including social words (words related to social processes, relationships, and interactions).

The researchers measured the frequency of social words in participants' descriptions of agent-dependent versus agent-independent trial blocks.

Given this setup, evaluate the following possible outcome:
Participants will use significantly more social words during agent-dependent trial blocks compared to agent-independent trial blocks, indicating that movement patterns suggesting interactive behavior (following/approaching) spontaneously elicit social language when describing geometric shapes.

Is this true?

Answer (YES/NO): YES